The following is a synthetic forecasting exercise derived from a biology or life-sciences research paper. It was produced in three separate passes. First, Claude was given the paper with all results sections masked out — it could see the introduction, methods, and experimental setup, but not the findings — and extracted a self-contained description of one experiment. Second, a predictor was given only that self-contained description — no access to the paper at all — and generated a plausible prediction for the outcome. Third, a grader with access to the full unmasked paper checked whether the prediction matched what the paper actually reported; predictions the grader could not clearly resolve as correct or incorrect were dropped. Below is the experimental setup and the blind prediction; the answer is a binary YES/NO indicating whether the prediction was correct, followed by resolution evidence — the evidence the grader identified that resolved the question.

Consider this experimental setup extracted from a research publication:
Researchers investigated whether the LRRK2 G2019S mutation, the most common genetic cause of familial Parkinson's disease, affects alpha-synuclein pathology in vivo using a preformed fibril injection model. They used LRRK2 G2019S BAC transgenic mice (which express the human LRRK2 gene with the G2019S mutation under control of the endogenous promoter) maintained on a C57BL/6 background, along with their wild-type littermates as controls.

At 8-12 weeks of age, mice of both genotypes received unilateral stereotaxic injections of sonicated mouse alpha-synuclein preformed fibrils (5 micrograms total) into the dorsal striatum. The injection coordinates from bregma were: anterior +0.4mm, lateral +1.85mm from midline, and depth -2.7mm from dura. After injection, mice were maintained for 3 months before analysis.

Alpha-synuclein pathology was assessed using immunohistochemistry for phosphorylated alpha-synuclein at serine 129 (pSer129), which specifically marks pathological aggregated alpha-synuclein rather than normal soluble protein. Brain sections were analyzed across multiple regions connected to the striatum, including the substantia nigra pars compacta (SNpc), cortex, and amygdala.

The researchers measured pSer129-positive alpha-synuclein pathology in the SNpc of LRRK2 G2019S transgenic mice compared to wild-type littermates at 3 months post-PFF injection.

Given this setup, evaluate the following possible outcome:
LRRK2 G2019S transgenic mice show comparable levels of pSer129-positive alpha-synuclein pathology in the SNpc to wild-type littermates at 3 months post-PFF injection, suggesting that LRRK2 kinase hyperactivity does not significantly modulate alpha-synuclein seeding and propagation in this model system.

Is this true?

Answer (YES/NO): NO